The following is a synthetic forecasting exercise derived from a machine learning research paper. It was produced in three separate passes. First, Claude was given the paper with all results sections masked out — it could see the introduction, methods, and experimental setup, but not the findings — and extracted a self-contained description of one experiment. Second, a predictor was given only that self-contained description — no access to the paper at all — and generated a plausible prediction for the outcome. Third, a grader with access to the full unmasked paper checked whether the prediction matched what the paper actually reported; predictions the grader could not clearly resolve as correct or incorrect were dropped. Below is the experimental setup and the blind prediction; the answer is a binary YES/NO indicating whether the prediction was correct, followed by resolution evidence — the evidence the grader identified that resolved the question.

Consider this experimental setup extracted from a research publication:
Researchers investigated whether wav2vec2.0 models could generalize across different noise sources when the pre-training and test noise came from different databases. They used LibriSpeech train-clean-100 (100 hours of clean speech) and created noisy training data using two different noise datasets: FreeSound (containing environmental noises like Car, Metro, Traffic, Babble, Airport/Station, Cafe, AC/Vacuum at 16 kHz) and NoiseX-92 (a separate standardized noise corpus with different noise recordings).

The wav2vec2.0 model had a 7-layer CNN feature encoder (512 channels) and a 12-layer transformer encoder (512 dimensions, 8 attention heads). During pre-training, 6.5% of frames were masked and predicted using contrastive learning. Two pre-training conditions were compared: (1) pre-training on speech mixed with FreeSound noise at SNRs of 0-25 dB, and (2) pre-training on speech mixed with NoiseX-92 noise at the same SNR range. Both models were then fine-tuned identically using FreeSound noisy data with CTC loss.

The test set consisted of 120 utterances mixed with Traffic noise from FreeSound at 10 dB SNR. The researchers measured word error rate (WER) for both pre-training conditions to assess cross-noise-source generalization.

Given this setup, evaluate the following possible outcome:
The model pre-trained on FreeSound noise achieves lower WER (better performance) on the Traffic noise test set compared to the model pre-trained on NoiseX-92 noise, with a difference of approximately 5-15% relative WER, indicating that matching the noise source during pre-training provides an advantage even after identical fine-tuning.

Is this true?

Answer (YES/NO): NO